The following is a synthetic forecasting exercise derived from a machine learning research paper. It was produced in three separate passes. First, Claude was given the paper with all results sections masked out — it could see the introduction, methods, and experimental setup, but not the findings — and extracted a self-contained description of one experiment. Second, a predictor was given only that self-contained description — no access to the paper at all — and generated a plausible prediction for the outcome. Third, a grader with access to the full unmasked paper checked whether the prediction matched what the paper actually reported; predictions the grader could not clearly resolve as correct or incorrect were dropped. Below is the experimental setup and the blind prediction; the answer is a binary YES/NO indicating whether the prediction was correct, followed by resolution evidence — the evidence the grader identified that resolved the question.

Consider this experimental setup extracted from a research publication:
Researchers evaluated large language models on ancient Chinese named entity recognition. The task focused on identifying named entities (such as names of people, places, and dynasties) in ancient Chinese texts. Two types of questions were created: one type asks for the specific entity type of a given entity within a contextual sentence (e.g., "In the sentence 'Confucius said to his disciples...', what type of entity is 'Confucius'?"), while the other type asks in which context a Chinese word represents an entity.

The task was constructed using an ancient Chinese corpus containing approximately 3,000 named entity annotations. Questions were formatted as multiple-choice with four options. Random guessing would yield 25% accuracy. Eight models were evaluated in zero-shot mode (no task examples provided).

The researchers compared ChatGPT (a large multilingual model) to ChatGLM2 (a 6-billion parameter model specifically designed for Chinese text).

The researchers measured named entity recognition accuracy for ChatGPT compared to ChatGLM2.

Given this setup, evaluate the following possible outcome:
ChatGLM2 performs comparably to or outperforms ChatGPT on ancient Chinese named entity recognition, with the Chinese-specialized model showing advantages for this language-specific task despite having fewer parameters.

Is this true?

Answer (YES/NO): NO